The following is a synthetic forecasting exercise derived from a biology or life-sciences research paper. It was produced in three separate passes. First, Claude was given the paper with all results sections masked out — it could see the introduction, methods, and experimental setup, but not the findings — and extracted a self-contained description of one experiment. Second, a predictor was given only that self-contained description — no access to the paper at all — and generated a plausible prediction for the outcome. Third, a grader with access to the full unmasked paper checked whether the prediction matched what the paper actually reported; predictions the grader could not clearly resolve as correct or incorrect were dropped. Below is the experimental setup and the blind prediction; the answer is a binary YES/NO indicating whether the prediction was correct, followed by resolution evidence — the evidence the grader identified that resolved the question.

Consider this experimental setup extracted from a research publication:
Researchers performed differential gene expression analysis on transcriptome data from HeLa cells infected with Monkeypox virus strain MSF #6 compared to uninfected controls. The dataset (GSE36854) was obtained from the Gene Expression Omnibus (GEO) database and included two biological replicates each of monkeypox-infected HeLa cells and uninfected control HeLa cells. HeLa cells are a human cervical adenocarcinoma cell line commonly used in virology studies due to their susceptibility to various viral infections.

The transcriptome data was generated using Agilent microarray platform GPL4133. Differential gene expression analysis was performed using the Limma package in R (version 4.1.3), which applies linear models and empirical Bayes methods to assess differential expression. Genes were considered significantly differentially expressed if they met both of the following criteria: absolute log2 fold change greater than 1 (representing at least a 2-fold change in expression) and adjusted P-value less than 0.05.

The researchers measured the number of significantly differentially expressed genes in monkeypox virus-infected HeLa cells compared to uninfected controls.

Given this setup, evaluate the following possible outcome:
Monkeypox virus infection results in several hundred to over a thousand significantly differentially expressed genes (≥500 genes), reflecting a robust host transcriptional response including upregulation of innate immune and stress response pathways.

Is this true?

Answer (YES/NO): NO